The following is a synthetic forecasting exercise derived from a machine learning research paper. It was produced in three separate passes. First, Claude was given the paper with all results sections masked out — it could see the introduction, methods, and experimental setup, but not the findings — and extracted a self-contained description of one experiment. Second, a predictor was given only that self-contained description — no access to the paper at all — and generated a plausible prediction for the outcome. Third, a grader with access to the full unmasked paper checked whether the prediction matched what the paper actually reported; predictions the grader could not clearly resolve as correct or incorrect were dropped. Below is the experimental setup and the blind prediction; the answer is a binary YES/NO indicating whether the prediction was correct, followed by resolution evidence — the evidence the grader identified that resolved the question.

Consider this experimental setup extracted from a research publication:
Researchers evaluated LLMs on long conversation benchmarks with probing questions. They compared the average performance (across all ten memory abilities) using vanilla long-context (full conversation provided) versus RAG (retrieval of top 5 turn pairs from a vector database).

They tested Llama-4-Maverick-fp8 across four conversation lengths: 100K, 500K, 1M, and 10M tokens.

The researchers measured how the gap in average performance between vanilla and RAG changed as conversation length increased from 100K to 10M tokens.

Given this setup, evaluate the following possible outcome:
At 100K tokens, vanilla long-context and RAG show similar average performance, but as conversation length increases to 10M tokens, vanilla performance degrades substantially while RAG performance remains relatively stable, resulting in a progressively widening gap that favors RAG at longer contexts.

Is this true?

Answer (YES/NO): NO